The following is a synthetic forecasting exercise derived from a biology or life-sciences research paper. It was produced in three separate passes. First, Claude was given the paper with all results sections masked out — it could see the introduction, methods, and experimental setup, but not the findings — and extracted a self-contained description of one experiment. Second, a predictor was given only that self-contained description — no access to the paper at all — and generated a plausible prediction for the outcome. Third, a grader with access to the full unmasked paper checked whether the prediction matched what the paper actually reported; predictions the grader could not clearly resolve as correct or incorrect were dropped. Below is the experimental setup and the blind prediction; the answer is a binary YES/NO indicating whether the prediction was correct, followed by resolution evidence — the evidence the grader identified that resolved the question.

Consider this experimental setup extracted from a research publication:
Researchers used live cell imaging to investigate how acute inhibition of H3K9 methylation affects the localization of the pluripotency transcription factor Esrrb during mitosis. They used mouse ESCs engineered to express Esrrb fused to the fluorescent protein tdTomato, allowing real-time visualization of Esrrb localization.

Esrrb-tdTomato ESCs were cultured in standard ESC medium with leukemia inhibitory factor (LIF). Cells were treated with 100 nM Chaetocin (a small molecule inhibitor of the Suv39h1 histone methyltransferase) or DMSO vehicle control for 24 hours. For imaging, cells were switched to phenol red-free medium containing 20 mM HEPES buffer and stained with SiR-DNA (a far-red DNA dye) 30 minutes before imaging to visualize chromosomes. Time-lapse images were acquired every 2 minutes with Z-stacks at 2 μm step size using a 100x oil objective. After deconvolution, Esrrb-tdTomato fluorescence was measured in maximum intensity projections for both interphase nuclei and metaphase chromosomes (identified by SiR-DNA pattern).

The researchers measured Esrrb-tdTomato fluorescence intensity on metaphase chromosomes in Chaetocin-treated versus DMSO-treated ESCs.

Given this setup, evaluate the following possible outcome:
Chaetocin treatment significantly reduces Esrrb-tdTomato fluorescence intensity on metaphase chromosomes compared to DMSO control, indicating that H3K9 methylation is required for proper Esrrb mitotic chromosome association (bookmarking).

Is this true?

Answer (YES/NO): YES